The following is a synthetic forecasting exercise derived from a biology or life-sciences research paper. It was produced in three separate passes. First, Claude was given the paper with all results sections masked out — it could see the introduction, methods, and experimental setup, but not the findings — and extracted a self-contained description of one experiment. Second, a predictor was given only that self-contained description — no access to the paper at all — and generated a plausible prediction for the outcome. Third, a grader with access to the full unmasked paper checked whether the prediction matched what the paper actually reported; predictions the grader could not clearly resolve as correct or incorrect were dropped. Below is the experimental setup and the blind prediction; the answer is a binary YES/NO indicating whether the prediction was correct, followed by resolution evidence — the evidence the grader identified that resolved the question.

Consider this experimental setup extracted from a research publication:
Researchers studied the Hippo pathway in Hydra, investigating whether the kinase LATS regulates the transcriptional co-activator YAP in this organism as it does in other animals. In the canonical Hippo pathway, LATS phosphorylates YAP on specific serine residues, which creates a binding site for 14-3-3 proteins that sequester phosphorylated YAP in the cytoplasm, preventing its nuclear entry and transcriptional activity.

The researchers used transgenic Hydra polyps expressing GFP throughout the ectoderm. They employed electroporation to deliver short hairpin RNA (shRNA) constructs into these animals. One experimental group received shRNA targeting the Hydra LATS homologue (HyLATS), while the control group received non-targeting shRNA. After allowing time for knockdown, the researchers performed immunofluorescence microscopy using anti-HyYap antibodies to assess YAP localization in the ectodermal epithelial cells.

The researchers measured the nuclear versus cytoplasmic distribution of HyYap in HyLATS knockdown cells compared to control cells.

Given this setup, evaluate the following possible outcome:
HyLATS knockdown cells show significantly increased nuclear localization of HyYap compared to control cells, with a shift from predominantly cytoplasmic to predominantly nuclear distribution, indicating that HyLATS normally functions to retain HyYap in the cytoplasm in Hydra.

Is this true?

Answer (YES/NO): YES